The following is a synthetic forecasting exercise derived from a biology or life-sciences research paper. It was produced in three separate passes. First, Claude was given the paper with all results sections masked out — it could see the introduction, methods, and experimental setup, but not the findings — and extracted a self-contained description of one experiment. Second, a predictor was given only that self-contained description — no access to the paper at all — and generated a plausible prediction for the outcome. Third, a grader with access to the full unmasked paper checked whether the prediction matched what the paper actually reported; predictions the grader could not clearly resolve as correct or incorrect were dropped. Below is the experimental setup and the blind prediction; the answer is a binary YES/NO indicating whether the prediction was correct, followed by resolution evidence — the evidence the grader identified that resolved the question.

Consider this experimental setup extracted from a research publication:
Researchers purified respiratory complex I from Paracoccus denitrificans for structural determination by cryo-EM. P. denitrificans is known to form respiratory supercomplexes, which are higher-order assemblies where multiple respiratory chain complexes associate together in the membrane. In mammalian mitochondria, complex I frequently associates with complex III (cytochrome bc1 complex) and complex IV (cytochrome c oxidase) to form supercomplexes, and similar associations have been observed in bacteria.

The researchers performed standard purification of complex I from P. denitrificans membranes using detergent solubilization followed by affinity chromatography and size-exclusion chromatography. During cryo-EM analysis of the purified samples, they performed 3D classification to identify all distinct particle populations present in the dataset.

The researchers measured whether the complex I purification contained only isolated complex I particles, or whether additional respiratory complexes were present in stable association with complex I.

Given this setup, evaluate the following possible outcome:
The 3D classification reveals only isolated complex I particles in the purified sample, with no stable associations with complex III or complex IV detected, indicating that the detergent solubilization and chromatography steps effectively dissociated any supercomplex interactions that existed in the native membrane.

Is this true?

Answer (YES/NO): NO